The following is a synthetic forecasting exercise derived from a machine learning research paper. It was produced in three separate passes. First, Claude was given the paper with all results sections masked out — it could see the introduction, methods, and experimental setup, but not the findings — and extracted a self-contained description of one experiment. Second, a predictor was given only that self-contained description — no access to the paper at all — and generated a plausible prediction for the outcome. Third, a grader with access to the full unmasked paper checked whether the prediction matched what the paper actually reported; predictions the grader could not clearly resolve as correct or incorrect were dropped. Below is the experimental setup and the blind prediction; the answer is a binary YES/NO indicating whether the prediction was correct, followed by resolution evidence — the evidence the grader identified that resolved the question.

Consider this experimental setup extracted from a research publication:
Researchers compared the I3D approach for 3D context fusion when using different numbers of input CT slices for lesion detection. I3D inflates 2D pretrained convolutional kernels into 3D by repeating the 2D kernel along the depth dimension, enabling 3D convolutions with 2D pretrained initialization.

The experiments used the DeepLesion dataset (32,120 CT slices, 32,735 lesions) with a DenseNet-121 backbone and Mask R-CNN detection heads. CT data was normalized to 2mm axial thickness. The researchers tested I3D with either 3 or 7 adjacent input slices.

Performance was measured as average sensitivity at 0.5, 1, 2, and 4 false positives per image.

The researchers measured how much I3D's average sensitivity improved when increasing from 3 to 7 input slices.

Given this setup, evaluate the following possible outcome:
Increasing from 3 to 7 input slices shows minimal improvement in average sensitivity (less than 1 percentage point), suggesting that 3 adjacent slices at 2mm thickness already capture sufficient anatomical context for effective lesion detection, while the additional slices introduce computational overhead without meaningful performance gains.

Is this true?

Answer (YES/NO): NO